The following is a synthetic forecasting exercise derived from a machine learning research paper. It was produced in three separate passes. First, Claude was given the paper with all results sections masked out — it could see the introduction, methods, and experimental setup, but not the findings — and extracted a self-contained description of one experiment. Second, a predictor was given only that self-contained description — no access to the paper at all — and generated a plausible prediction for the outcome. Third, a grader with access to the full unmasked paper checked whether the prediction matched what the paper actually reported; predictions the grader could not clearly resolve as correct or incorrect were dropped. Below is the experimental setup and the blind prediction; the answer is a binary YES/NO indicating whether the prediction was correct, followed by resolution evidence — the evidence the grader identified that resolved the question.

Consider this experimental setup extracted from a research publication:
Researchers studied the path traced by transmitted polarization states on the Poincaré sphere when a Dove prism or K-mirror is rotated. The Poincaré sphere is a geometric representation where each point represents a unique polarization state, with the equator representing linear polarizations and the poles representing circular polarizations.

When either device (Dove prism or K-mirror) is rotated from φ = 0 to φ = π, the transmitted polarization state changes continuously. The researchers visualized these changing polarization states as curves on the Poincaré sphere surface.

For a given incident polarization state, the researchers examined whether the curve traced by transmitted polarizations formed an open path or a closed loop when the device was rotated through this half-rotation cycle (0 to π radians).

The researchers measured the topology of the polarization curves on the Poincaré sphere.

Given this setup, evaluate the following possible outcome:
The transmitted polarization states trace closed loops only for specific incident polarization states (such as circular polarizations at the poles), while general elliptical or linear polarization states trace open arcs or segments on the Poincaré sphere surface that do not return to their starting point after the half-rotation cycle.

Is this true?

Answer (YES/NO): NO